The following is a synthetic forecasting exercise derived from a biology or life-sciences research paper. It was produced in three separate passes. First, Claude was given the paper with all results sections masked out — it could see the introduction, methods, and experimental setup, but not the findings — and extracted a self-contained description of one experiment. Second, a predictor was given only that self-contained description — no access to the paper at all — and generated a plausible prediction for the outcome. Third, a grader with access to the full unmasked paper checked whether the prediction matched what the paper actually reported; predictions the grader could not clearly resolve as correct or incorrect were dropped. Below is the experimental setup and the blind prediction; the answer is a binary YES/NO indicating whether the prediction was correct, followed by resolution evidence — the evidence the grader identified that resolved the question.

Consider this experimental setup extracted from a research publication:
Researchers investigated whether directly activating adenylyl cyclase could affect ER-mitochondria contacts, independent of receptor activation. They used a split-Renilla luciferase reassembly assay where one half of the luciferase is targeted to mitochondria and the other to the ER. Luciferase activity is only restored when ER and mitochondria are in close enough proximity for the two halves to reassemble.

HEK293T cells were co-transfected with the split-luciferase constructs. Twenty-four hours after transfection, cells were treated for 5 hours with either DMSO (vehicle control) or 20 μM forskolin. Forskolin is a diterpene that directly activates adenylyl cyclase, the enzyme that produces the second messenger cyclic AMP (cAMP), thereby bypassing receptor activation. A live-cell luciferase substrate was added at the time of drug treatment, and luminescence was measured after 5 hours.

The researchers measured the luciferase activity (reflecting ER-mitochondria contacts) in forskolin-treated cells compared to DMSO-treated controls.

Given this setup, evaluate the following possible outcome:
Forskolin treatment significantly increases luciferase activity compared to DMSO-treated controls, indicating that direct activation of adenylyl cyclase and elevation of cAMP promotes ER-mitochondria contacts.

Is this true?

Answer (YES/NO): NO